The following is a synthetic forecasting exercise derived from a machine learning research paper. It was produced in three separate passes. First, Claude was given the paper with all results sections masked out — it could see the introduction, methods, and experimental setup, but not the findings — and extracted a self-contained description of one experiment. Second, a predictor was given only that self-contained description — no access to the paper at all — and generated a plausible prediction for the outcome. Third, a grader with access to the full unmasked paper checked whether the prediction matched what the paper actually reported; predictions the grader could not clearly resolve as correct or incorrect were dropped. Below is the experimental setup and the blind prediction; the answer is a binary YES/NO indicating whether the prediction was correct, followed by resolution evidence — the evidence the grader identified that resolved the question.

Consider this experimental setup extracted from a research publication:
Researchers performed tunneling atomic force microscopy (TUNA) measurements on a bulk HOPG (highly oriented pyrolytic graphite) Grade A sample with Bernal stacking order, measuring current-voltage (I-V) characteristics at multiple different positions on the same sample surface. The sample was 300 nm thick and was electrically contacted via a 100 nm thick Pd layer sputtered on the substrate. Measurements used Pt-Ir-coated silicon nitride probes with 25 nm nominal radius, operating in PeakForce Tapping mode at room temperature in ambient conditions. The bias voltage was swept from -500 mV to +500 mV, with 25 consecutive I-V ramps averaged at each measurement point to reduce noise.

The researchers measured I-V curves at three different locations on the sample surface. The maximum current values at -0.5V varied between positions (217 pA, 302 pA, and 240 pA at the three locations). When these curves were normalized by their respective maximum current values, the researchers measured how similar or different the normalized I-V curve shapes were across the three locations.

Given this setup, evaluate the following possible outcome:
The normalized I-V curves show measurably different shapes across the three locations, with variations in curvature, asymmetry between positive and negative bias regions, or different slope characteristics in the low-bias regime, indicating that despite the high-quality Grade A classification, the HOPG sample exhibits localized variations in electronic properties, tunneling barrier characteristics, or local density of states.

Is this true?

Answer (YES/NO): NO